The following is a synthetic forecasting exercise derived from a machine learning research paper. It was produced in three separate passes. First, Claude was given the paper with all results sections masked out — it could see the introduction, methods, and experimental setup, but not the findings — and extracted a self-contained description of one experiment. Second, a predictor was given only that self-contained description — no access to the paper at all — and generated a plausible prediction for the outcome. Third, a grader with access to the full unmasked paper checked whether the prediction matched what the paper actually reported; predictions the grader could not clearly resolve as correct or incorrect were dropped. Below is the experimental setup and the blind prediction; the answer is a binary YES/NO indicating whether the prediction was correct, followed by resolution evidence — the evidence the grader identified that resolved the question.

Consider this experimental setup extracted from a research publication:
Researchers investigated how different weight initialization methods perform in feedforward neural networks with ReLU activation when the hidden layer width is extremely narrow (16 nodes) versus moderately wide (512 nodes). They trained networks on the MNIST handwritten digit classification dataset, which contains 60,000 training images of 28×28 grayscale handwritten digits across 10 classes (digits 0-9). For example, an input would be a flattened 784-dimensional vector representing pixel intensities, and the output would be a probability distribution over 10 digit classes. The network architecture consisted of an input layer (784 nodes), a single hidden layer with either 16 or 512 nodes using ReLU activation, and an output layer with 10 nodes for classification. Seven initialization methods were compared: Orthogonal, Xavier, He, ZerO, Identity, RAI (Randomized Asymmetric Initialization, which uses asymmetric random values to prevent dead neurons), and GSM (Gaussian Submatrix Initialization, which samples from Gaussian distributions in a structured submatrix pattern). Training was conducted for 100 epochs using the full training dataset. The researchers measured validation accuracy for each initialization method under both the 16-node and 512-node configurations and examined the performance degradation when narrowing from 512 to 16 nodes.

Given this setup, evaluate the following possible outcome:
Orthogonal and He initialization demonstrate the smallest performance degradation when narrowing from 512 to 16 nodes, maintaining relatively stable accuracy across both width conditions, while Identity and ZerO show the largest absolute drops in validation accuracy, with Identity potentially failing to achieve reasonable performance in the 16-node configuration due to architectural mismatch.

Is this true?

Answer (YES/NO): NO